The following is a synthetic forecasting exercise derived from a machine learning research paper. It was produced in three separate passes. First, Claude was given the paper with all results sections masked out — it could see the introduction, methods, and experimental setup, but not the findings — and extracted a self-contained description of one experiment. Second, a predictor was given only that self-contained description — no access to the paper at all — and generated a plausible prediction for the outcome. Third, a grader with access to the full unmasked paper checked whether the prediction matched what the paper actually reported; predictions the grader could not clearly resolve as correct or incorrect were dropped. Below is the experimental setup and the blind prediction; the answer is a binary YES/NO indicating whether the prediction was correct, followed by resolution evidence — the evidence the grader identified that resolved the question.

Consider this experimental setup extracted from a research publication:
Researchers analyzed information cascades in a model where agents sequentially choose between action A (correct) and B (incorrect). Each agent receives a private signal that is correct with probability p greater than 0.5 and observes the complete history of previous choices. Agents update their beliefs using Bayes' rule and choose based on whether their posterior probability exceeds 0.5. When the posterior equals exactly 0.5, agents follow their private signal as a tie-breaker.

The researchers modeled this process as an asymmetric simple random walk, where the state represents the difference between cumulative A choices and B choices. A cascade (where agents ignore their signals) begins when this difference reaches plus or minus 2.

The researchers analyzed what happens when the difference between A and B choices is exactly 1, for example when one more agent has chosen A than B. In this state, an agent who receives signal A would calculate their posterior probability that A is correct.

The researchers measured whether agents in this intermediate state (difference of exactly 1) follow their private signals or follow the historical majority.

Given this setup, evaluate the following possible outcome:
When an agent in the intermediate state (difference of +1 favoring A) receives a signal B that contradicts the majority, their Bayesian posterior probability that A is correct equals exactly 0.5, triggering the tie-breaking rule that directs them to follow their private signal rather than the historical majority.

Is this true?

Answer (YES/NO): NO